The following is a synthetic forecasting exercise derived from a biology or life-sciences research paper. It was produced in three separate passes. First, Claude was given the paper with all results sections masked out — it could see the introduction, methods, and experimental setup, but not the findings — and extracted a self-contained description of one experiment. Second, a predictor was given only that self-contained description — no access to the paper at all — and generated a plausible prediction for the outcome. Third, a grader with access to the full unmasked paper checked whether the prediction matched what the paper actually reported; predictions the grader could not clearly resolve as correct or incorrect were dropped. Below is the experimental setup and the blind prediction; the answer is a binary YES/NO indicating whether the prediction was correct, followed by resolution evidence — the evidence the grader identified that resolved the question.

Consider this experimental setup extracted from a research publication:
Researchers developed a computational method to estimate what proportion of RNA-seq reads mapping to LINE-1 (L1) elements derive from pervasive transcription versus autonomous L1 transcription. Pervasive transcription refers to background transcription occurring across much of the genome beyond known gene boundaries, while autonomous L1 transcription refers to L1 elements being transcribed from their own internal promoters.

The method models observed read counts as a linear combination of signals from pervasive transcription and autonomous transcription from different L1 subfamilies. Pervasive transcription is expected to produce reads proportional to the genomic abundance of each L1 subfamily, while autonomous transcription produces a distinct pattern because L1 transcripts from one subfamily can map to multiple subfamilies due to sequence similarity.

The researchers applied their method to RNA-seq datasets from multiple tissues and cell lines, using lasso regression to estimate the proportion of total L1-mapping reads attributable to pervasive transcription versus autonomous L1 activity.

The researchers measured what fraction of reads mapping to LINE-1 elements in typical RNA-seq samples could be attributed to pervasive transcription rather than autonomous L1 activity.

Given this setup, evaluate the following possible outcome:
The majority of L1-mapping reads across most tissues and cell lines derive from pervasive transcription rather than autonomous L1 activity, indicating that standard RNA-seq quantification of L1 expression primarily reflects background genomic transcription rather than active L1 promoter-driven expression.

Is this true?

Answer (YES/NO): YES